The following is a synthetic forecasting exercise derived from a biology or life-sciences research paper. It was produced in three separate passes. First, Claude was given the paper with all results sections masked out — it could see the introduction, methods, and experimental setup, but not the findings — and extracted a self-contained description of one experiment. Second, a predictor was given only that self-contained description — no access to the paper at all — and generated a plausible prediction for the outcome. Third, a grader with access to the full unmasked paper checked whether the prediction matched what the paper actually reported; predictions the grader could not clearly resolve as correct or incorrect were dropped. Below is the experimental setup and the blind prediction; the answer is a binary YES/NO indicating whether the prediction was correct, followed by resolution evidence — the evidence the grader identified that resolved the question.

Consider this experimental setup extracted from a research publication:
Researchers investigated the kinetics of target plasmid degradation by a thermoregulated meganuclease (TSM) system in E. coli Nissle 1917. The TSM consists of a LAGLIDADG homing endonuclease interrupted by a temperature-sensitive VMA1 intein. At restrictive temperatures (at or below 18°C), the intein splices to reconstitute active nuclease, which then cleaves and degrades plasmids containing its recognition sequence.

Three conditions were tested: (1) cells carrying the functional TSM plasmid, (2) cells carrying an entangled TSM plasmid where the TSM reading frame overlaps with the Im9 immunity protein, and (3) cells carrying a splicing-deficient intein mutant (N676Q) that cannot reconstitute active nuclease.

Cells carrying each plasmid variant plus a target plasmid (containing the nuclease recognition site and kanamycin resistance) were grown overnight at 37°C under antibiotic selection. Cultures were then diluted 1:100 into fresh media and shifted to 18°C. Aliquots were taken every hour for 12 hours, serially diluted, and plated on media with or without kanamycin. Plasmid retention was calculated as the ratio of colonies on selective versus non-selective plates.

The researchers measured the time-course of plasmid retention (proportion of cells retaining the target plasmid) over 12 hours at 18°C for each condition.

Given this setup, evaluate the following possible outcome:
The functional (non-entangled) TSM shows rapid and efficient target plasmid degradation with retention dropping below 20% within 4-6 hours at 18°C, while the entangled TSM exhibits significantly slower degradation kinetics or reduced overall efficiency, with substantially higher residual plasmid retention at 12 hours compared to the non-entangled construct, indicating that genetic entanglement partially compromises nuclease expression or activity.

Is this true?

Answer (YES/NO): NO